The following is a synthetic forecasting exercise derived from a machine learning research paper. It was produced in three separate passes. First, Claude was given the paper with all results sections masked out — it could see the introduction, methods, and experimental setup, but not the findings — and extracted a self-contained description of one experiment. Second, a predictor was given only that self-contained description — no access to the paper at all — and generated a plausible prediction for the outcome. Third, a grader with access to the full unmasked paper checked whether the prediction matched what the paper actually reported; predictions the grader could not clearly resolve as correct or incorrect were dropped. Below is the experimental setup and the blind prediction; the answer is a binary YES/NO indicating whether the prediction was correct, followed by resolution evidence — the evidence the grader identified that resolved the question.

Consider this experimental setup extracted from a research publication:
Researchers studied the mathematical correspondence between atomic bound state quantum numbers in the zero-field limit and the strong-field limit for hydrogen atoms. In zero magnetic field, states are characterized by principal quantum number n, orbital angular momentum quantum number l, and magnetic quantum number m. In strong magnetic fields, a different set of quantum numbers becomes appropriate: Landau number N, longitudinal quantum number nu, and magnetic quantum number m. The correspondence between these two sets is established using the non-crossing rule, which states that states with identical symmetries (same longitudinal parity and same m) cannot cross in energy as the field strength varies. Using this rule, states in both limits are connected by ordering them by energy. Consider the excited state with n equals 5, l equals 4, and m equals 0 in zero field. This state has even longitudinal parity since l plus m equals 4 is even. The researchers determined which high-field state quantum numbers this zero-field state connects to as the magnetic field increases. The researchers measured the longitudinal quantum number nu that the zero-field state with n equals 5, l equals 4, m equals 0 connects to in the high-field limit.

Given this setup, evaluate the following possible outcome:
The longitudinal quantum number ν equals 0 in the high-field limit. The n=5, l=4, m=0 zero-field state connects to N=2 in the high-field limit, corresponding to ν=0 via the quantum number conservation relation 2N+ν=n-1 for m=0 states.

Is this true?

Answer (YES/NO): NO